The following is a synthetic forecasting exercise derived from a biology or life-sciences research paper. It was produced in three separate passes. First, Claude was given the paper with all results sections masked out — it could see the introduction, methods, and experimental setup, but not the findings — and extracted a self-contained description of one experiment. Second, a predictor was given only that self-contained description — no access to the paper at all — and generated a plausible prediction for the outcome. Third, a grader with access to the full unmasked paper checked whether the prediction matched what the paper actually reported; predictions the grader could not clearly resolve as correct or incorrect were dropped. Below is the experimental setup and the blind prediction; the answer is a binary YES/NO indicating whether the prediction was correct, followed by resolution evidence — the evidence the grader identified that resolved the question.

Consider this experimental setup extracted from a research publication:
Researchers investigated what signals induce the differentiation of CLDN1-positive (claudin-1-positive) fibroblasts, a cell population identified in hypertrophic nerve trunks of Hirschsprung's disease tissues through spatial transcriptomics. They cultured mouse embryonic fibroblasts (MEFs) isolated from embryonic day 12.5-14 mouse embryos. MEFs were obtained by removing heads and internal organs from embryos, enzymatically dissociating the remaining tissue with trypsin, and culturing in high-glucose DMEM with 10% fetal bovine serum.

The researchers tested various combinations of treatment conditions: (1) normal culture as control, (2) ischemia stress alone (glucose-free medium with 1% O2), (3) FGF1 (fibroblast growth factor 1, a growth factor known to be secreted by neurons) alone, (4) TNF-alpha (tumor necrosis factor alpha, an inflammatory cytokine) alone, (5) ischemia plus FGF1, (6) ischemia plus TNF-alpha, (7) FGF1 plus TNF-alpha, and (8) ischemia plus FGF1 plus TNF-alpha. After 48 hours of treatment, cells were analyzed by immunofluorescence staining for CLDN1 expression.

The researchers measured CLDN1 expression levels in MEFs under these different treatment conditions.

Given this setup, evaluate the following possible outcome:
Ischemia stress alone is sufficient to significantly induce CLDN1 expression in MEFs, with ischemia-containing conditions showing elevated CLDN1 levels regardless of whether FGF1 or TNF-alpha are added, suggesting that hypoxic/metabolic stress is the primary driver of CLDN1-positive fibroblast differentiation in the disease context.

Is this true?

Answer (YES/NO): NO